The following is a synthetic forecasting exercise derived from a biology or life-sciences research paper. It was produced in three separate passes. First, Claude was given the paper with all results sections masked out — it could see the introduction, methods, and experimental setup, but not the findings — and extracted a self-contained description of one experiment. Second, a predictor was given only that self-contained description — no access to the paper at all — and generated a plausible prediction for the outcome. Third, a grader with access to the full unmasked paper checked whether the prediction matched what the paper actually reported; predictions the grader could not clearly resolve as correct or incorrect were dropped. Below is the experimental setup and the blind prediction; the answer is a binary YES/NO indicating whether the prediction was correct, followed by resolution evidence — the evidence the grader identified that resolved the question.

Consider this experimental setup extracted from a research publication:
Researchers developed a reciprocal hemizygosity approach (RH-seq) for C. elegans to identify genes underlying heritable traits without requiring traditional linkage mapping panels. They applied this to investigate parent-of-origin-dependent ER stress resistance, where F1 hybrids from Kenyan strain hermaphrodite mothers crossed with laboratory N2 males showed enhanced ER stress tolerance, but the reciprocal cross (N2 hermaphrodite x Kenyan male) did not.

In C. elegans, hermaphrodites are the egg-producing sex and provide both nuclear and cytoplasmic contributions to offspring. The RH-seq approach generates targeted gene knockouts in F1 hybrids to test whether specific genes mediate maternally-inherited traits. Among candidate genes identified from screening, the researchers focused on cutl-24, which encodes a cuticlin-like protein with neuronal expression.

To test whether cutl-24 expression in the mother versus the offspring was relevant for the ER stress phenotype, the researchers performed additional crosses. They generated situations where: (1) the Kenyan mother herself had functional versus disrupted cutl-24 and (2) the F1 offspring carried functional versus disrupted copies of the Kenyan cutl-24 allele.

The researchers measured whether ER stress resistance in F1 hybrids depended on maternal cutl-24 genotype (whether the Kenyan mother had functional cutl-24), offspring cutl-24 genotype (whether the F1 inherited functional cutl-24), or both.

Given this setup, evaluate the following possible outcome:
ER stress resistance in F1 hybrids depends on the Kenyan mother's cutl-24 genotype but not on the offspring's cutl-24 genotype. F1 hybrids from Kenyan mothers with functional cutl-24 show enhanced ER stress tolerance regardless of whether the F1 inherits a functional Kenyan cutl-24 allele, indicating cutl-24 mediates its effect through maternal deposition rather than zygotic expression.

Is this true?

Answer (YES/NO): YES